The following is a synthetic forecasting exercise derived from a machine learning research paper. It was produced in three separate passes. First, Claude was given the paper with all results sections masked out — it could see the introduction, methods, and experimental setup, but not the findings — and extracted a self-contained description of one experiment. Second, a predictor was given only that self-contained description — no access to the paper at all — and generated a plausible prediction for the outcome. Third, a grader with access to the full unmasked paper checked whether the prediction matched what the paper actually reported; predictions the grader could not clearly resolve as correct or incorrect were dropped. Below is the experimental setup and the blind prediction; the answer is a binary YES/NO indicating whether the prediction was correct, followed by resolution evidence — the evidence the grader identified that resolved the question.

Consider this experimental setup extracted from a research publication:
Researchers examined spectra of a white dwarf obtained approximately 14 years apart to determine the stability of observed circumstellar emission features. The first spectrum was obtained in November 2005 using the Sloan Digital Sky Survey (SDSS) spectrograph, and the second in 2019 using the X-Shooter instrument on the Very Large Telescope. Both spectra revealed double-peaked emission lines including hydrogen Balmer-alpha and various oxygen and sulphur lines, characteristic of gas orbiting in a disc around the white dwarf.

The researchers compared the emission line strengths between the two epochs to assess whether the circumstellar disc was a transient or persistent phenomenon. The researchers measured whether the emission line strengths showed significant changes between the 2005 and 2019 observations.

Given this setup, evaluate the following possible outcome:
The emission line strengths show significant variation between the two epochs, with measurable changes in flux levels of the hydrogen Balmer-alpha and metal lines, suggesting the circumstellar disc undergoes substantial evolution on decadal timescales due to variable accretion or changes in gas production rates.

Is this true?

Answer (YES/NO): NO